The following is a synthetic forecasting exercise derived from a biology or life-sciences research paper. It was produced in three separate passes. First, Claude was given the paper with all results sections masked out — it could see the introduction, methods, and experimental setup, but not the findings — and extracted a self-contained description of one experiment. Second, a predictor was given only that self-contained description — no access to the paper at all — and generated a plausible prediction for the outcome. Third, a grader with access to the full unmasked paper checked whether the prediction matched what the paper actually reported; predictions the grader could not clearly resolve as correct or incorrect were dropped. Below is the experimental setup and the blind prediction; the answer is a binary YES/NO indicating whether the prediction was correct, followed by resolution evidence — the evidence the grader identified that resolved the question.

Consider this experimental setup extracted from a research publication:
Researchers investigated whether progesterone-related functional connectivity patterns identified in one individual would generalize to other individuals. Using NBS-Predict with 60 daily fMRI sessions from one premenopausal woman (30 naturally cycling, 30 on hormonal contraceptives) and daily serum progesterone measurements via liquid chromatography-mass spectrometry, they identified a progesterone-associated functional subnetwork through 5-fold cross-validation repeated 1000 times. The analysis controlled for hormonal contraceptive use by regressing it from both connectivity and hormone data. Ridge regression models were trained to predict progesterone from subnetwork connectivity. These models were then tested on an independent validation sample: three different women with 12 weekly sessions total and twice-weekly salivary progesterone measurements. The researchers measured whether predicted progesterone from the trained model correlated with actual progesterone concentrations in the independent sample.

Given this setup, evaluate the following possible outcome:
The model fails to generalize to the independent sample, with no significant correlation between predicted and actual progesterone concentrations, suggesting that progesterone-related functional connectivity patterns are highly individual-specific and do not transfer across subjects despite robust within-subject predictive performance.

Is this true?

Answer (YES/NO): NO